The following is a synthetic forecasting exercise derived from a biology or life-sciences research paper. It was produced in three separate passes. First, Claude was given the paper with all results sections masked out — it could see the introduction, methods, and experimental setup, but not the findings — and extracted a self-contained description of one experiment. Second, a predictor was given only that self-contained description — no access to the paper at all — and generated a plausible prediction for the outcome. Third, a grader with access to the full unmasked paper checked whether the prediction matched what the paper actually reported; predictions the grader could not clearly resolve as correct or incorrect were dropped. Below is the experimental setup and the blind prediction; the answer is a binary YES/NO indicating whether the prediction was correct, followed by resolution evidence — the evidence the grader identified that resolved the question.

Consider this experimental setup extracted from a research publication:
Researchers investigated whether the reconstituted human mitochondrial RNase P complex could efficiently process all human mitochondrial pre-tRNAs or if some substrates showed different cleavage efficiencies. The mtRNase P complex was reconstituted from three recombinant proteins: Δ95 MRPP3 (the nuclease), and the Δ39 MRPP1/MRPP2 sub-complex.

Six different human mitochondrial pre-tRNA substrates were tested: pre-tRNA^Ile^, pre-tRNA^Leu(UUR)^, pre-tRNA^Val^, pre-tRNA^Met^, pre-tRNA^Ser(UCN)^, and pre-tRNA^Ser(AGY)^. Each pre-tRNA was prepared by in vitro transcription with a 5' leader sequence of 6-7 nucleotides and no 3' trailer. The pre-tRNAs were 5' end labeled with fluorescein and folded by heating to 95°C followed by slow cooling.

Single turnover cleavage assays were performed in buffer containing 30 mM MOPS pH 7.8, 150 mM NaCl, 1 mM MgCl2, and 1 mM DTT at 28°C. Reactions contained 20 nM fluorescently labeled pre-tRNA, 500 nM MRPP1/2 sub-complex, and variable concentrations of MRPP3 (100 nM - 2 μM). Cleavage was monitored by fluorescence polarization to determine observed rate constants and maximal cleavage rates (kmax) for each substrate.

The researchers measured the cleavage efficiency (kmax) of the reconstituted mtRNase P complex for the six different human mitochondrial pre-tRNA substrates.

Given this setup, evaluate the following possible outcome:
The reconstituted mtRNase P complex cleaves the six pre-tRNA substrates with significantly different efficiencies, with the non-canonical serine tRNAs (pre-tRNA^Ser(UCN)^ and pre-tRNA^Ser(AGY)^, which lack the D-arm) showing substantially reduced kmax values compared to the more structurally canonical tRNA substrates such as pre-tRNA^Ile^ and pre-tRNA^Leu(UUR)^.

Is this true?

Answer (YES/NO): NO